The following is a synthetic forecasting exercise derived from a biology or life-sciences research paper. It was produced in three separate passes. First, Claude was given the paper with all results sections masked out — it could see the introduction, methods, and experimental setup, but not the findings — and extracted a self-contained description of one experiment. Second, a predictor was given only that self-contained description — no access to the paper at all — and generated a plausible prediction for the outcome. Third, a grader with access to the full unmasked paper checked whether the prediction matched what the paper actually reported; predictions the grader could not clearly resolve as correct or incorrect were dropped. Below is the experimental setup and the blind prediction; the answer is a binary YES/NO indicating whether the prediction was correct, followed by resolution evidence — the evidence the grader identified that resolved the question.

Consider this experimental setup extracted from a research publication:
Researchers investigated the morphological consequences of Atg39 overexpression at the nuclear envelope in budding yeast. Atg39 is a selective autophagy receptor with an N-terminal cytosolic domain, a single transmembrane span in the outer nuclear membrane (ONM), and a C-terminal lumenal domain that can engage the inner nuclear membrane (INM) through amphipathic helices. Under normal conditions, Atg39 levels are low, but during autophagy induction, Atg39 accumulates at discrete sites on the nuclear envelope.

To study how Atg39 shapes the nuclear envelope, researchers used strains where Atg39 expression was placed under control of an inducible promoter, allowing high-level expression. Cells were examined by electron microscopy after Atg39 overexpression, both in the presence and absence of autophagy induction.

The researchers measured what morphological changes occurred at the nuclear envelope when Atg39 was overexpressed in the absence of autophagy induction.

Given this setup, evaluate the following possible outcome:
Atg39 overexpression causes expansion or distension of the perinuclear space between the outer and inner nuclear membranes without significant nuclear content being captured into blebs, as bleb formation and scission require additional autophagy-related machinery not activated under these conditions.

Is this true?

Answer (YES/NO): NO